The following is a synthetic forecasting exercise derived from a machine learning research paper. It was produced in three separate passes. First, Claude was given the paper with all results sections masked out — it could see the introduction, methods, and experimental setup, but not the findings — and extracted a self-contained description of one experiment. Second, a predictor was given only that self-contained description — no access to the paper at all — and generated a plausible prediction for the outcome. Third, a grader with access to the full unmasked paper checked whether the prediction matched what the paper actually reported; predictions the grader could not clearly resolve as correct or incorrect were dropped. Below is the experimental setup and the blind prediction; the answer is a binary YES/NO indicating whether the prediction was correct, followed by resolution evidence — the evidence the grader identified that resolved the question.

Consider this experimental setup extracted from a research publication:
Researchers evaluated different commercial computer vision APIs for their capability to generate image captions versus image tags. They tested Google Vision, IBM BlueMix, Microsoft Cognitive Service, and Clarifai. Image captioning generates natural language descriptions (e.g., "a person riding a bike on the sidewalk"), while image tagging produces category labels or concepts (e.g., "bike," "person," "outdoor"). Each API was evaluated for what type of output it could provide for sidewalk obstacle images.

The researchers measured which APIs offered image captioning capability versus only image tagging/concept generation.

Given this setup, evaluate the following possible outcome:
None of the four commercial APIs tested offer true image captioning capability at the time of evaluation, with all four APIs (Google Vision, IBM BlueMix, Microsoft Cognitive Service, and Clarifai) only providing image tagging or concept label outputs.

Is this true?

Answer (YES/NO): NO